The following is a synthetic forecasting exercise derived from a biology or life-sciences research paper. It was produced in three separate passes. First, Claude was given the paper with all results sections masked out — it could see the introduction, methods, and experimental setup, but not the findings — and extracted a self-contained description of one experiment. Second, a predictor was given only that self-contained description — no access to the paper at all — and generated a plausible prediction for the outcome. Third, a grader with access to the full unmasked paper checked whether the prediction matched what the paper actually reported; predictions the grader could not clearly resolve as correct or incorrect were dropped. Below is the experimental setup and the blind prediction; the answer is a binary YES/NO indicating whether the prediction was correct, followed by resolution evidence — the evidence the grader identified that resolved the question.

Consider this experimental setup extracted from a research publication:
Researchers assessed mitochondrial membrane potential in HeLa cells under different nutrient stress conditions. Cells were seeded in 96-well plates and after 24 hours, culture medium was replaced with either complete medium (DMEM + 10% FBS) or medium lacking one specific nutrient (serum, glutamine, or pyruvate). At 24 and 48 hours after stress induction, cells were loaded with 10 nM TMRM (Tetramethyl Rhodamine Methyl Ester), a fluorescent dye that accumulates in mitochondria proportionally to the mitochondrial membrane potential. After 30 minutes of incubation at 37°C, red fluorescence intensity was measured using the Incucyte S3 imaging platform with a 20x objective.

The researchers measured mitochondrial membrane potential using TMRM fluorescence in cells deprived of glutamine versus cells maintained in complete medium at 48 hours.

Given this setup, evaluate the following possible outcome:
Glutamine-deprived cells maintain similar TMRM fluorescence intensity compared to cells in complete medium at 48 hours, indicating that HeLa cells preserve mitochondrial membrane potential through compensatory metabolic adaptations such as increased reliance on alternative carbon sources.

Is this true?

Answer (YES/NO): YES